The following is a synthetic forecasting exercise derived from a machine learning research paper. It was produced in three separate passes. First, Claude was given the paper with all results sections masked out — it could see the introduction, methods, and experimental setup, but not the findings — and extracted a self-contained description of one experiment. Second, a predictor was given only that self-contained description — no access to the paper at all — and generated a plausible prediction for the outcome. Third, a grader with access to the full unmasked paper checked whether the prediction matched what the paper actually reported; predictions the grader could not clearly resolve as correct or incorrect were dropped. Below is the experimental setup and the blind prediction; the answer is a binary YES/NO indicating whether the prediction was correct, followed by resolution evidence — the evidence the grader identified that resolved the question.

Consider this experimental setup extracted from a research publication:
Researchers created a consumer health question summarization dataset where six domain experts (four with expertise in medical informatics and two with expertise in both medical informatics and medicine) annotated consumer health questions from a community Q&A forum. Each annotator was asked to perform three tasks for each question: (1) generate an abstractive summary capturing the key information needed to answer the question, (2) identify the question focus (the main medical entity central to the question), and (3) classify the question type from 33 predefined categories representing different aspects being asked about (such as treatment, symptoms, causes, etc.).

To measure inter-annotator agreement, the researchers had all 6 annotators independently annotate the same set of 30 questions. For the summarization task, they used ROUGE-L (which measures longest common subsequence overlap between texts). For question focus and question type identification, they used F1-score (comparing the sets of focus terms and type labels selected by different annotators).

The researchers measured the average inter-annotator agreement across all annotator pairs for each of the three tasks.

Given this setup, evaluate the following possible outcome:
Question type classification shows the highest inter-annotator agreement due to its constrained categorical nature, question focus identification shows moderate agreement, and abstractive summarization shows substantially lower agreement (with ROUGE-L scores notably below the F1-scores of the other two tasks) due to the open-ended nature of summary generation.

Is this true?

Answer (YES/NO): YES